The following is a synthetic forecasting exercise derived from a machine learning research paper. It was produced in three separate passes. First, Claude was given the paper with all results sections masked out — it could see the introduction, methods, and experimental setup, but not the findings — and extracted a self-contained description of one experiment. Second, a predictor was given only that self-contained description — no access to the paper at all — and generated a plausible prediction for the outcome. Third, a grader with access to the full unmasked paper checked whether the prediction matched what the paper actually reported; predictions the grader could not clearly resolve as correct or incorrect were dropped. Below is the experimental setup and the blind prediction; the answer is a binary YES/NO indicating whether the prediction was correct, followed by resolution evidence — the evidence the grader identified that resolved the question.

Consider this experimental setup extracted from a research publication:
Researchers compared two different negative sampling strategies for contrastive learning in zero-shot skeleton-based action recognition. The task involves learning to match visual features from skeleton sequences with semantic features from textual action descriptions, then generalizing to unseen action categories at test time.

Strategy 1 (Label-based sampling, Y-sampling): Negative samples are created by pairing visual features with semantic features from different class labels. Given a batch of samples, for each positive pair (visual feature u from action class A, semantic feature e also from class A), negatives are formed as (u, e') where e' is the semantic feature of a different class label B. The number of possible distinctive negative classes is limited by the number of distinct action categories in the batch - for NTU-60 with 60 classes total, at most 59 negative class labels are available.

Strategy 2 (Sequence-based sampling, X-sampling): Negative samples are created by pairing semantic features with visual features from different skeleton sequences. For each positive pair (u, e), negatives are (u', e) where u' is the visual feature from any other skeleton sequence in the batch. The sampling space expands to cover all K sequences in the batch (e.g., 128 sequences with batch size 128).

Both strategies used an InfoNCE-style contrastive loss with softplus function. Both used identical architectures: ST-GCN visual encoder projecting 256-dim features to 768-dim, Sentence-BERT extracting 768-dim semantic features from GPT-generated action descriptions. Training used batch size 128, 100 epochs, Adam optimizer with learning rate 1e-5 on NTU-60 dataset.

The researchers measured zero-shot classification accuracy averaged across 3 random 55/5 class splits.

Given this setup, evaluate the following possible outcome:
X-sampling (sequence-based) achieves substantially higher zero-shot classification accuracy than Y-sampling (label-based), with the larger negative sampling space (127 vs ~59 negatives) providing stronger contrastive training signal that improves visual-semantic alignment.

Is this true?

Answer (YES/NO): YES